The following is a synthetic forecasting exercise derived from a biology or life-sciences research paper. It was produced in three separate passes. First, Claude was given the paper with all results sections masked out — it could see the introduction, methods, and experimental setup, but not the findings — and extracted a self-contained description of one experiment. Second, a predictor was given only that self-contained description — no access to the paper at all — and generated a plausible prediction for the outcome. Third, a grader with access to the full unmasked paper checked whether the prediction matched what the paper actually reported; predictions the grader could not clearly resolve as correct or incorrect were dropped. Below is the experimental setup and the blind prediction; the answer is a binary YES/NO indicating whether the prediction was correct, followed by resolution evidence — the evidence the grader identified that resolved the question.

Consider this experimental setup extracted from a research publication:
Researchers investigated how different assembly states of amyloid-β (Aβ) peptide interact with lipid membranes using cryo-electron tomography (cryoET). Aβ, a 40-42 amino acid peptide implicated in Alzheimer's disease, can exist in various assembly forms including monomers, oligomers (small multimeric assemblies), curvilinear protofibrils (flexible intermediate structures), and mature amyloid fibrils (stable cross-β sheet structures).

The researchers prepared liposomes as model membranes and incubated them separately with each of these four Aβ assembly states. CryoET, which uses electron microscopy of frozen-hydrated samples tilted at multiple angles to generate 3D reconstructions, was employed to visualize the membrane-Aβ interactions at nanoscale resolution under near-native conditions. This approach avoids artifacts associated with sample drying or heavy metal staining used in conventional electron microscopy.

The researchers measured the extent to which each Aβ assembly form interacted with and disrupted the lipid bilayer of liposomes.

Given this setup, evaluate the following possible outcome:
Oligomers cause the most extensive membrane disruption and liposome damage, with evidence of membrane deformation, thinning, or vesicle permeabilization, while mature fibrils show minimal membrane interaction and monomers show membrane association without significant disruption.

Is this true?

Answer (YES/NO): NO